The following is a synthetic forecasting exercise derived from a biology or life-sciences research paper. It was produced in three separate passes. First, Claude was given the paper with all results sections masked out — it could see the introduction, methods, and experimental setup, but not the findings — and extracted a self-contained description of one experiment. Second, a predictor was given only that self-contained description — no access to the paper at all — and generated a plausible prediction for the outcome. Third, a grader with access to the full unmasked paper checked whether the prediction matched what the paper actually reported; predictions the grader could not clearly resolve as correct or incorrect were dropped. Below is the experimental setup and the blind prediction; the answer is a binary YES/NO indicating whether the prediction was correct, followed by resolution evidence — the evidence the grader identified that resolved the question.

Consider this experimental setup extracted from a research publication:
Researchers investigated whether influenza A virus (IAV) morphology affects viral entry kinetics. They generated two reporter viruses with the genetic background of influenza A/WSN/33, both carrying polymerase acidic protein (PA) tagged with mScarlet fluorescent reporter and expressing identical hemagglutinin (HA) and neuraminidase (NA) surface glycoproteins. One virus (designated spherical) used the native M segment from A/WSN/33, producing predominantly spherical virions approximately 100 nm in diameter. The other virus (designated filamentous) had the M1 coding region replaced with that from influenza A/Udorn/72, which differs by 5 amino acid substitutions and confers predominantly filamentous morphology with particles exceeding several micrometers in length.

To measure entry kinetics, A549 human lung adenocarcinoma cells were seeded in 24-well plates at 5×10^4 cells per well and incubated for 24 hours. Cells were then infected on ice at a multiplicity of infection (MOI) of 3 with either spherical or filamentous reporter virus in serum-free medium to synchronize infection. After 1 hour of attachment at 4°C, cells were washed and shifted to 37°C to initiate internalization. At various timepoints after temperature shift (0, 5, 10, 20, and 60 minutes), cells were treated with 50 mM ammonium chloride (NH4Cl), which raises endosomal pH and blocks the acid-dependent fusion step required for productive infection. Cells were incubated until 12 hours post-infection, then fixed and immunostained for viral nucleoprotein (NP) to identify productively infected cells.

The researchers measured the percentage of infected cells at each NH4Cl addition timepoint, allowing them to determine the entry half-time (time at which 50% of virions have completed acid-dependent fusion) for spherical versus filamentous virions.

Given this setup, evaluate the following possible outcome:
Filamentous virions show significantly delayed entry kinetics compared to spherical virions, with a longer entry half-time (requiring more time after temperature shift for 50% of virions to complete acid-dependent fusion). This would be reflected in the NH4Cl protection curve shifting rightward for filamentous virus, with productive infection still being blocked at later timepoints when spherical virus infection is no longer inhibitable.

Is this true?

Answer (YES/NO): YES